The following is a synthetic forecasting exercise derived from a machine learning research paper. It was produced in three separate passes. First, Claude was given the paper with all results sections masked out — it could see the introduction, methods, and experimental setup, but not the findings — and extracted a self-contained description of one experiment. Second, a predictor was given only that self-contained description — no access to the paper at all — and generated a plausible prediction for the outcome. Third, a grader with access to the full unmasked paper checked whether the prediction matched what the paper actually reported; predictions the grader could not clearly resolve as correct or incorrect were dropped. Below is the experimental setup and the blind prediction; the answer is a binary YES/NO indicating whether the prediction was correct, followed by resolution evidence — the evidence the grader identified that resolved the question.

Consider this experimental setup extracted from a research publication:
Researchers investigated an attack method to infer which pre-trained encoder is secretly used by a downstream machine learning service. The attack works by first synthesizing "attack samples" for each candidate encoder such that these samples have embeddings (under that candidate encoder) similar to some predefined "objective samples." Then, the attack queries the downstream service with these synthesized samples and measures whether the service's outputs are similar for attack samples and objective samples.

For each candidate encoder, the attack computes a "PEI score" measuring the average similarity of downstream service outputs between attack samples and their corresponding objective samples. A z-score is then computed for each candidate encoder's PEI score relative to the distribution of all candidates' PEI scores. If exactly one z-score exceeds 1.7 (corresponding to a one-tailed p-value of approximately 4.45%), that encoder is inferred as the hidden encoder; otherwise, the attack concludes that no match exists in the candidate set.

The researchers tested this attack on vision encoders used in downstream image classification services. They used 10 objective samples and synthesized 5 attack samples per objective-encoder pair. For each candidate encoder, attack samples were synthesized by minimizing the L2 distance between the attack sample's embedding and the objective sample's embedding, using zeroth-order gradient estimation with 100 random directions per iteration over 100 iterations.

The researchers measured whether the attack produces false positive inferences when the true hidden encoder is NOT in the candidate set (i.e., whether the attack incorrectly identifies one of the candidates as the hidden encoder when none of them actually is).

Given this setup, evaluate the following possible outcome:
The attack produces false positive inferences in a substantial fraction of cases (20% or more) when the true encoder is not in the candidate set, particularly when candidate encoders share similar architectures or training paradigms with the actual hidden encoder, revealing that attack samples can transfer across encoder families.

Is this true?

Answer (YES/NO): NO